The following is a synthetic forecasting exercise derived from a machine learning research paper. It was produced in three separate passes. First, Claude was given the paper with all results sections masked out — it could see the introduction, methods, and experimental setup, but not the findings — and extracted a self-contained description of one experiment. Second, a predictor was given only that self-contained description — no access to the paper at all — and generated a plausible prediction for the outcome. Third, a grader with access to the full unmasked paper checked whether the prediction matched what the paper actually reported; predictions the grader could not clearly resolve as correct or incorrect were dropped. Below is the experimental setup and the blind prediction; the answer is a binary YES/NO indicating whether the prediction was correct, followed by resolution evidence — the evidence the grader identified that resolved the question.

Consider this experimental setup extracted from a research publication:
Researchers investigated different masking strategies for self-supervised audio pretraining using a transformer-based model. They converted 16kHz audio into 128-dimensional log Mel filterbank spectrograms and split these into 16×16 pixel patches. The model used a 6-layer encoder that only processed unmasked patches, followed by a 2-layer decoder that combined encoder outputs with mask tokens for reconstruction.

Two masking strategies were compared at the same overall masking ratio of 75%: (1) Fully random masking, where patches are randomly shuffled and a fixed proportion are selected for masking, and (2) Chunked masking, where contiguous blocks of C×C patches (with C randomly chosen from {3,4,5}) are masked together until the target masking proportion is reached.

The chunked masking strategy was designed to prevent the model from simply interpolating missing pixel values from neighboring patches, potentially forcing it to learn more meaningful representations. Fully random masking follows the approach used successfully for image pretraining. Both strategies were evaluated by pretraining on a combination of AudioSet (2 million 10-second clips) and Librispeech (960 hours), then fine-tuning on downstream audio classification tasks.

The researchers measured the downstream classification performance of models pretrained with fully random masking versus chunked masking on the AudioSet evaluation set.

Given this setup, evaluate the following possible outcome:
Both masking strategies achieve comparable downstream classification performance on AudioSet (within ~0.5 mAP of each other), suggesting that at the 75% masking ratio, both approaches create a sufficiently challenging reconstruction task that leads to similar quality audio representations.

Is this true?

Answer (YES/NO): NO